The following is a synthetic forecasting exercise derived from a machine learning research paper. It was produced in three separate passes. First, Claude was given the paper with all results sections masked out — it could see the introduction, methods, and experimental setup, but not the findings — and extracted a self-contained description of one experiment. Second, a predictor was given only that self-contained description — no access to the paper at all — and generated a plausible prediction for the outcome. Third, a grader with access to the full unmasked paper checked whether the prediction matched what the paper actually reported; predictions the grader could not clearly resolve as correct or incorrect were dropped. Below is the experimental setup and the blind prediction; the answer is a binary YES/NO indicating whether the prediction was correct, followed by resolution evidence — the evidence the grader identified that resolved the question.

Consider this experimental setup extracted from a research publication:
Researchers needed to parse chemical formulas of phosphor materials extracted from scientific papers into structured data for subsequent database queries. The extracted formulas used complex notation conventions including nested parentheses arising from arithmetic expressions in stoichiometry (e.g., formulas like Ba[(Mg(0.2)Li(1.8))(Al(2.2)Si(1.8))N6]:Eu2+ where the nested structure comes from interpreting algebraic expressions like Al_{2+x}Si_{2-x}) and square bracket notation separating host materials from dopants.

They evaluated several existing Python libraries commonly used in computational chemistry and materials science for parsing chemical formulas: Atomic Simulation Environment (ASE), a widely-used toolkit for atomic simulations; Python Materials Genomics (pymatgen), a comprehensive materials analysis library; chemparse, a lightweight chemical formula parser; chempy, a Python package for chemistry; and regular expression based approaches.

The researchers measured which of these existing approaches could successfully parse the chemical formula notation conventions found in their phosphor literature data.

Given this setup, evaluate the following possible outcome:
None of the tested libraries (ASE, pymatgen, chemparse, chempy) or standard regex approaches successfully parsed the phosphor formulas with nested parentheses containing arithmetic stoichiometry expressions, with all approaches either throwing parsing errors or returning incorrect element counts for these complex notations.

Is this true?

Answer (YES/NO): NO